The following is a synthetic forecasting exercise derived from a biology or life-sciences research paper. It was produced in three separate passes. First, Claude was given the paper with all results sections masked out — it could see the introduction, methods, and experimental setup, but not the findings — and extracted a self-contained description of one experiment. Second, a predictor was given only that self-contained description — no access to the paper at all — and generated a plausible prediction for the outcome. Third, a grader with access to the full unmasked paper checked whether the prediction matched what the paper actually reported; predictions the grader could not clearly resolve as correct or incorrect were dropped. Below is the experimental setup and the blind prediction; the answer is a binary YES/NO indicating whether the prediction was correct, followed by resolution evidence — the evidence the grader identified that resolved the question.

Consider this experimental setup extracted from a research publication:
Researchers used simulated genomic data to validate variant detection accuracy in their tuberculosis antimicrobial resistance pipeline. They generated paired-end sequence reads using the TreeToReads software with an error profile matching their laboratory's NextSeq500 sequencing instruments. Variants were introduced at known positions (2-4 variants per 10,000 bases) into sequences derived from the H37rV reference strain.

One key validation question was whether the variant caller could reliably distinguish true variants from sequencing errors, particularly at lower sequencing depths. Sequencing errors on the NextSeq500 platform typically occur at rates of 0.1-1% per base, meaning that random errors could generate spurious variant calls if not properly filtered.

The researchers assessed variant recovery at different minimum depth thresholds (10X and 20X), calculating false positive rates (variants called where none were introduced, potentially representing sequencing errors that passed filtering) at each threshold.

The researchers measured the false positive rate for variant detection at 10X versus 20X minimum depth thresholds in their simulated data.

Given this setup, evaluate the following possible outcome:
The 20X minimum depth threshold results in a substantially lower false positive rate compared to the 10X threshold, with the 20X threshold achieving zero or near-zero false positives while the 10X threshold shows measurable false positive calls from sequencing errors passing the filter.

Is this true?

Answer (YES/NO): YES